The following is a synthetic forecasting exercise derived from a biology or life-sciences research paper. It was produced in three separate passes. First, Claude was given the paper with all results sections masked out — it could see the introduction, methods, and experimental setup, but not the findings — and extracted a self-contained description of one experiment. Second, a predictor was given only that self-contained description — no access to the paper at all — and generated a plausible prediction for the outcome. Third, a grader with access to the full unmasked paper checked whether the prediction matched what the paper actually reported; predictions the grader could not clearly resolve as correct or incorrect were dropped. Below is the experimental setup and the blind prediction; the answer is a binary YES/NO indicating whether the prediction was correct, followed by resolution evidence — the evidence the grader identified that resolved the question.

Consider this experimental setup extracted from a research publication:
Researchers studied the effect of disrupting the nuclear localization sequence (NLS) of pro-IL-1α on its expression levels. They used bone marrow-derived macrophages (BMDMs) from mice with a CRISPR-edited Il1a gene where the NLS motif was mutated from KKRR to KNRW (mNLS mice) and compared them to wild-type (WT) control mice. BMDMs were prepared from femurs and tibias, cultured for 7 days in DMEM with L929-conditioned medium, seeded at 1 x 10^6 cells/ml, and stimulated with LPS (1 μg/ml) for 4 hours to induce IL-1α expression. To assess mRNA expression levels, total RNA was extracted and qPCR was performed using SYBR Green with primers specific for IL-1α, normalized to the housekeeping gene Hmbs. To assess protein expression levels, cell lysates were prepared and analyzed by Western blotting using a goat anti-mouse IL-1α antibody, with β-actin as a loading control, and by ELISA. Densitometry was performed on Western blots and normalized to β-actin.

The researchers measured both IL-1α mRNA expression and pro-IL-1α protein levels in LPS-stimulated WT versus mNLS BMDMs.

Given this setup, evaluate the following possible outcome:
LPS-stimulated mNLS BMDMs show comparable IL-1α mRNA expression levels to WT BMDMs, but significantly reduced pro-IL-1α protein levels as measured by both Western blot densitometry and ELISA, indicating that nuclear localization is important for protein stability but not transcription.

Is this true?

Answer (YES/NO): NO